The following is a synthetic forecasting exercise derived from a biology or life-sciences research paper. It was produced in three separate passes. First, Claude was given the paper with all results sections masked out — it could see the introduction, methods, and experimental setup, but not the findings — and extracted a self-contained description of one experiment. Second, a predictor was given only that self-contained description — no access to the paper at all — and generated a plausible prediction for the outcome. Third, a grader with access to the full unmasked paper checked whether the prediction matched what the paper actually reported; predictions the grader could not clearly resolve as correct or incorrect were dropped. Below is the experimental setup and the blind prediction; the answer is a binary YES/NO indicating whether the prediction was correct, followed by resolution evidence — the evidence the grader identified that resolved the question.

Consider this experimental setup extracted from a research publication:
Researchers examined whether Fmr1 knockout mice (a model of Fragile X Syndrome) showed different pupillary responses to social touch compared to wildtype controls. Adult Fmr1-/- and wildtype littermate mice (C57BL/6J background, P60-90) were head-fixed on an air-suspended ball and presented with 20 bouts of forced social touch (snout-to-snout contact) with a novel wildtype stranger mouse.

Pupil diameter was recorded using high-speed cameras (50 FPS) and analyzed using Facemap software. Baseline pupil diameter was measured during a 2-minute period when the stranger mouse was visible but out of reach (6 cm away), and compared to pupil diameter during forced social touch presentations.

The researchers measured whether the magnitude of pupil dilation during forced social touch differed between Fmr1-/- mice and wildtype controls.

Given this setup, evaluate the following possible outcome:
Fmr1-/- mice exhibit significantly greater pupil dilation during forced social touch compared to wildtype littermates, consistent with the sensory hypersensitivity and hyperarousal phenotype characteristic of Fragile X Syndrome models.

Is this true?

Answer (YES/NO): NO